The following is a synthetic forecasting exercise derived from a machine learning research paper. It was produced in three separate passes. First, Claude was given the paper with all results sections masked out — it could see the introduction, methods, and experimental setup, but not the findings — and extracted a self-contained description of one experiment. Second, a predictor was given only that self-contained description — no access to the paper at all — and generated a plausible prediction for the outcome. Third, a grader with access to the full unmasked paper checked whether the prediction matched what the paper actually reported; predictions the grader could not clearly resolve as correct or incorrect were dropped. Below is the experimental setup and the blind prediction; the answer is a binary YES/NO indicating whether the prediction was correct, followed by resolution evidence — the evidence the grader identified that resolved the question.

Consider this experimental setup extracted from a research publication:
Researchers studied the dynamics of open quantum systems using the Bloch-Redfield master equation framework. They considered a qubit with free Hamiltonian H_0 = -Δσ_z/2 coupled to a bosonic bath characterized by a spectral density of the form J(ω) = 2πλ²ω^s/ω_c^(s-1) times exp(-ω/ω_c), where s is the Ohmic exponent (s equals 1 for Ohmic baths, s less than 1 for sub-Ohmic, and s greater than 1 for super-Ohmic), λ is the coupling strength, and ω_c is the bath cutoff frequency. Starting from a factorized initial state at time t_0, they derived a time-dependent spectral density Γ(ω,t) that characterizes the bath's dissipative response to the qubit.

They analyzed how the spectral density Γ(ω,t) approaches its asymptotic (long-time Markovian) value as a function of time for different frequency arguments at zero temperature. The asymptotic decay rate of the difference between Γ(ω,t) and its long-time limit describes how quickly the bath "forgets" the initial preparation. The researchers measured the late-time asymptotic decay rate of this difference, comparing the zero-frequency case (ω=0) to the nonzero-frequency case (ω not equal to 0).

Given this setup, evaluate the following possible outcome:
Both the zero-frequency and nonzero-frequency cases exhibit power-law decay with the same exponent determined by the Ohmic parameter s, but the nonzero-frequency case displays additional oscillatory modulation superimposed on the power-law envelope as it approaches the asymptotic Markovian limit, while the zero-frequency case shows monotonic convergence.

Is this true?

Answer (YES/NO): NO